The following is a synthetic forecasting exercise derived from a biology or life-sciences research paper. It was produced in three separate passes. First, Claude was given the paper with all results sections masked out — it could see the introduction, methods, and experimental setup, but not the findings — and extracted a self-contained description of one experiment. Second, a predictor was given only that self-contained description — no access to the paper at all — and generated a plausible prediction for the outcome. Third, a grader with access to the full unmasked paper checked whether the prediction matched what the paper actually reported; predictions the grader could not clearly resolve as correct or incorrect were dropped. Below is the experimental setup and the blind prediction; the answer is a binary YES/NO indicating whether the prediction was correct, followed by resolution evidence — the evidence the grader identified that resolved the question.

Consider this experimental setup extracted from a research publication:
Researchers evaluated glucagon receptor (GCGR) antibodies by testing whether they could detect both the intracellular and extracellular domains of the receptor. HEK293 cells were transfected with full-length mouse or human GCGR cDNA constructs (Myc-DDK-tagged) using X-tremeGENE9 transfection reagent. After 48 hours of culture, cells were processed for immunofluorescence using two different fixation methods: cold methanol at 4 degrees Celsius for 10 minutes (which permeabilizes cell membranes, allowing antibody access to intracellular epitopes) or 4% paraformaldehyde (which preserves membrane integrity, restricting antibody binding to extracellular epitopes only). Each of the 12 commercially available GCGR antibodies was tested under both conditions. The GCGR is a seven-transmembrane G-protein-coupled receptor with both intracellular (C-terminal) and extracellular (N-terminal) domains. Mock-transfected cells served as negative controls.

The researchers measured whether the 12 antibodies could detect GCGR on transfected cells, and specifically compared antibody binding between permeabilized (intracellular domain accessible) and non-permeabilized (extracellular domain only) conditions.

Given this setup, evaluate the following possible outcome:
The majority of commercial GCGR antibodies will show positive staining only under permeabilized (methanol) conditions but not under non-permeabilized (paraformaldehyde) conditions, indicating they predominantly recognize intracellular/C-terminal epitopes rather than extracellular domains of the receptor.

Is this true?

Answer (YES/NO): NO